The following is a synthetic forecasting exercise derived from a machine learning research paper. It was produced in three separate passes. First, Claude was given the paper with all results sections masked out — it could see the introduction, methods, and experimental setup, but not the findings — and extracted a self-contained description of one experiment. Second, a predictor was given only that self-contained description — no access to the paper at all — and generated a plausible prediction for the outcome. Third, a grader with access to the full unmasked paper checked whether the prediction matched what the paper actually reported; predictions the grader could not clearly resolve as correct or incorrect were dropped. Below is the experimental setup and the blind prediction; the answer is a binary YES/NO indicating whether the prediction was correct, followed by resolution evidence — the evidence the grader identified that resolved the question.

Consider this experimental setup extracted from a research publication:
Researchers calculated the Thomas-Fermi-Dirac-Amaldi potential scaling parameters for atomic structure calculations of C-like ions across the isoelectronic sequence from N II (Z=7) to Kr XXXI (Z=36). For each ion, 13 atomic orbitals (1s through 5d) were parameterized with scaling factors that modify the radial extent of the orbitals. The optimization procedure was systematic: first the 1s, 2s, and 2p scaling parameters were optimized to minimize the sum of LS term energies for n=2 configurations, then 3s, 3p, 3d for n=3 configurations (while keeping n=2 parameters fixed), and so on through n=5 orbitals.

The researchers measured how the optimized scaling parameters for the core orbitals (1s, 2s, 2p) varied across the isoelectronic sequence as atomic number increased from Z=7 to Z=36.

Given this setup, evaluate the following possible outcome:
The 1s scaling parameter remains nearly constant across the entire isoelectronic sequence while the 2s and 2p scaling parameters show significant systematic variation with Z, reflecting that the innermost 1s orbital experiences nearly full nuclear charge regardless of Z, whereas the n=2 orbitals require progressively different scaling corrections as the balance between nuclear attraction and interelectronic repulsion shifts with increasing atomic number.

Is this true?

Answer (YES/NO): NO